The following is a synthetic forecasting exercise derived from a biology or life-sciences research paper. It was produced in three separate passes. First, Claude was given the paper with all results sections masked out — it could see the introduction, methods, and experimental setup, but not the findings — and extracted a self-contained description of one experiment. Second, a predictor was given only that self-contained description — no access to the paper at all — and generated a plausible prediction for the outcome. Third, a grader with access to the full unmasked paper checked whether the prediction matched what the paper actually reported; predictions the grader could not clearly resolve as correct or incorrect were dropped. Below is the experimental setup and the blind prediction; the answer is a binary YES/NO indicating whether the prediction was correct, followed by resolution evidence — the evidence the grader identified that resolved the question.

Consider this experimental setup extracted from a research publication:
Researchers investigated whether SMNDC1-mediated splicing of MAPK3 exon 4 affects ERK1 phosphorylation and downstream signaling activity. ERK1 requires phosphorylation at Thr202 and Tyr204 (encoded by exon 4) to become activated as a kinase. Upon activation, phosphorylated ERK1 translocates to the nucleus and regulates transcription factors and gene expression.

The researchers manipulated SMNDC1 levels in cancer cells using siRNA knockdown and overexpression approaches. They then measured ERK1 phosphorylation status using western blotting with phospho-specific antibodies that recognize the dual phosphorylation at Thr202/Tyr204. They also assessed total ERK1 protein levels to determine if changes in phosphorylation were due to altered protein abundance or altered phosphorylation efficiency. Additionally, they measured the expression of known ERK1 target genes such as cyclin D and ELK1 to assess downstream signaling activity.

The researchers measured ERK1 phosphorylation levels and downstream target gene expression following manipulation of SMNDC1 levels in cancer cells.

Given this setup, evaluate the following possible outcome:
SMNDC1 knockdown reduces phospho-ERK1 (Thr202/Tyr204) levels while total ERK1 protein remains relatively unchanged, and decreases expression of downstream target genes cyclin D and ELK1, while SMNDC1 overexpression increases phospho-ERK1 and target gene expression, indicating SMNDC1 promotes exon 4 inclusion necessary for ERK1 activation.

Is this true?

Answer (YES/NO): YES